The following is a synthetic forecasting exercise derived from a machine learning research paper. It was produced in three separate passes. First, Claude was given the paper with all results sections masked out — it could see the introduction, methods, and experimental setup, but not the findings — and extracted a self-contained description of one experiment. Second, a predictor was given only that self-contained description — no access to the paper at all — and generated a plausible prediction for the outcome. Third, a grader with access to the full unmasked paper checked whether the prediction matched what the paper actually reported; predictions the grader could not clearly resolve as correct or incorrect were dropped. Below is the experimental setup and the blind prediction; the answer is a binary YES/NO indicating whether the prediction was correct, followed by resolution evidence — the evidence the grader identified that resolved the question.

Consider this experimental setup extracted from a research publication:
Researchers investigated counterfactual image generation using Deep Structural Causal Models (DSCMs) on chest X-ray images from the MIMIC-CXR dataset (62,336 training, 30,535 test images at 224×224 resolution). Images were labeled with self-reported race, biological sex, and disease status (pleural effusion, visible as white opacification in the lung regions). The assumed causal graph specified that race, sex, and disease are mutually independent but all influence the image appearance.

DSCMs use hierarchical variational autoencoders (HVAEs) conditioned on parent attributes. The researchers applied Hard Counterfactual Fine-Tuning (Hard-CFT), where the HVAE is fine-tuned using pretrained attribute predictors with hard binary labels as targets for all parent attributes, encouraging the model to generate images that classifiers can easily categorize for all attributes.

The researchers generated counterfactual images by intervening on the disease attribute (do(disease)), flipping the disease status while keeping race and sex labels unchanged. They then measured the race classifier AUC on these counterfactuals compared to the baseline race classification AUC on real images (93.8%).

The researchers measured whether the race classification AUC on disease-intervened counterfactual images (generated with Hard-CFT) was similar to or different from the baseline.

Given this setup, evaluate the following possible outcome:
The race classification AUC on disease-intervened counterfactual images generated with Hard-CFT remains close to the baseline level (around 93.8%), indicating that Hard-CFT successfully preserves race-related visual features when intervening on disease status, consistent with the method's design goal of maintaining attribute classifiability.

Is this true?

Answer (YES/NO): NO